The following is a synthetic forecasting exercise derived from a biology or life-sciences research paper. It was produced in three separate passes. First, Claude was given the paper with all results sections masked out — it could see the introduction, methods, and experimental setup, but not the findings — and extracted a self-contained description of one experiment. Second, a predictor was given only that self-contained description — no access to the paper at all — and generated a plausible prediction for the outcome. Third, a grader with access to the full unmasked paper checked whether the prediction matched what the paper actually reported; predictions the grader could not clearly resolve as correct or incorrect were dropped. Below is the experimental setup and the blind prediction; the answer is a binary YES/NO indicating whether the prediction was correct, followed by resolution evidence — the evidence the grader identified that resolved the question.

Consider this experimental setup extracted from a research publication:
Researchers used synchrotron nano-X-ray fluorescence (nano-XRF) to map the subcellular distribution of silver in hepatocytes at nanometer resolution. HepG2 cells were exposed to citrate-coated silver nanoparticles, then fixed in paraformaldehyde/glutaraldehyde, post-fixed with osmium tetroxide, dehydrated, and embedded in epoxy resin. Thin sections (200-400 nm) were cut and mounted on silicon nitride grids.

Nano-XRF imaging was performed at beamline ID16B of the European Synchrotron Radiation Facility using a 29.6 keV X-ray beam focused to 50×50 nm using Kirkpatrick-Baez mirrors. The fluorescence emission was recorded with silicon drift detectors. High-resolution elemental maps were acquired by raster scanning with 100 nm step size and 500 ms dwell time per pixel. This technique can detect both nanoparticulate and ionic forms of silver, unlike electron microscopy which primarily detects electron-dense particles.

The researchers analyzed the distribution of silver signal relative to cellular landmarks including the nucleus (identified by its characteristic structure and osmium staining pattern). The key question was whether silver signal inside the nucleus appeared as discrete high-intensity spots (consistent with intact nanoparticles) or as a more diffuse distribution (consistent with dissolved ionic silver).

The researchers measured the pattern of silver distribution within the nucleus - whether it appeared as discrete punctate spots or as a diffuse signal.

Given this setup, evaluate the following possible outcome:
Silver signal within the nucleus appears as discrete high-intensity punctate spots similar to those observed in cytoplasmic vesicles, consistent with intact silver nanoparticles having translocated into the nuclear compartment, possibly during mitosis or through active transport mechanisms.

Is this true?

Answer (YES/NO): NO